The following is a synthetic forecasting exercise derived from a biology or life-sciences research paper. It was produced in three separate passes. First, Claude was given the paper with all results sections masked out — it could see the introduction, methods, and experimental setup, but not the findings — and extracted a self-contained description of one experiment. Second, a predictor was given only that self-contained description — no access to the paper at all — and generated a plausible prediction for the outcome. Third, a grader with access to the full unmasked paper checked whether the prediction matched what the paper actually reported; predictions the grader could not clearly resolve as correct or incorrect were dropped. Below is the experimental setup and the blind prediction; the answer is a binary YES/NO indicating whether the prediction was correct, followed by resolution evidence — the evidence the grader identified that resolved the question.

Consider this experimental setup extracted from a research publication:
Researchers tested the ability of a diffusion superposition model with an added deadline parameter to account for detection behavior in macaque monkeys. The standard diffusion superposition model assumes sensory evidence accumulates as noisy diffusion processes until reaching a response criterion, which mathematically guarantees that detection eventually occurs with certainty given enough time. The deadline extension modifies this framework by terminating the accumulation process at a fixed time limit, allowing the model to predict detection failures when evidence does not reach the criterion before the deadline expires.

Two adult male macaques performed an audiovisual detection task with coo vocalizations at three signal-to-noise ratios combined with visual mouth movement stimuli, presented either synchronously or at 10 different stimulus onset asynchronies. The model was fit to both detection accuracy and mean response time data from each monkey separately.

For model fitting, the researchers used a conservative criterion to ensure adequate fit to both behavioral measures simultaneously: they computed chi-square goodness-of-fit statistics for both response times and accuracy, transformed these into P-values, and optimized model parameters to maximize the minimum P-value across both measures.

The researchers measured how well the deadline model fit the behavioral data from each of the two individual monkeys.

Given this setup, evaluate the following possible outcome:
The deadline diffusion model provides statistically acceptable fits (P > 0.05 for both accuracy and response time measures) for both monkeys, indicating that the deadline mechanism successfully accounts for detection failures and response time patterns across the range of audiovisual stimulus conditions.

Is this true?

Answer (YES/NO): NO